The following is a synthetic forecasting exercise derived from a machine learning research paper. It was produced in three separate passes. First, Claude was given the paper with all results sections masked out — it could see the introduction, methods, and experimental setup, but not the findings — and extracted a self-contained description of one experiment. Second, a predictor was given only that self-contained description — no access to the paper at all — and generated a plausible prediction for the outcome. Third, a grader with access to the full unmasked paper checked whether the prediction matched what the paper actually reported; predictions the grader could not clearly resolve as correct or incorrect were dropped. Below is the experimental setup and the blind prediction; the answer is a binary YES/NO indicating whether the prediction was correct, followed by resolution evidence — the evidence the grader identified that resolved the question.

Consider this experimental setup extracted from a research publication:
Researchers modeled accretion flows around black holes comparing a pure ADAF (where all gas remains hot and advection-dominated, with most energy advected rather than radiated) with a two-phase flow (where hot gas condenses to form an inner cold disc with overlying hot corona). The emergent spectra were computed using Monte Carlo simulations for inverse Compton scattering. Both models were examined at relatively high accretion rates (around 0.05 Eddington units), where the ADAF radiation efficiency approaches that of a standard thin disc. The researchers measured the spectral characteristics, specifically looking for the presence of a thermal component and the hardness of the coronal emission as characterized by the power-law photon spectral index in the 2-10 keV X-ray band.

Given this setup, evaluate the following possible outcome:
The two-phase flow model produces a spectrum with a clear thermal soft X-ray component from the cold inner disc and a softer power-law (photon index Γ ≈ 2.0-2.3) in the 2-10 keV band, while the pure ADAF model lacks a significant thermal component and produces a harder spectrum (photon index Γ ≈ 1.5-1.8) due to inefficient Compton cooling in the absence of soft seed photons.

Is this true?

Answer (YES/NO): NO